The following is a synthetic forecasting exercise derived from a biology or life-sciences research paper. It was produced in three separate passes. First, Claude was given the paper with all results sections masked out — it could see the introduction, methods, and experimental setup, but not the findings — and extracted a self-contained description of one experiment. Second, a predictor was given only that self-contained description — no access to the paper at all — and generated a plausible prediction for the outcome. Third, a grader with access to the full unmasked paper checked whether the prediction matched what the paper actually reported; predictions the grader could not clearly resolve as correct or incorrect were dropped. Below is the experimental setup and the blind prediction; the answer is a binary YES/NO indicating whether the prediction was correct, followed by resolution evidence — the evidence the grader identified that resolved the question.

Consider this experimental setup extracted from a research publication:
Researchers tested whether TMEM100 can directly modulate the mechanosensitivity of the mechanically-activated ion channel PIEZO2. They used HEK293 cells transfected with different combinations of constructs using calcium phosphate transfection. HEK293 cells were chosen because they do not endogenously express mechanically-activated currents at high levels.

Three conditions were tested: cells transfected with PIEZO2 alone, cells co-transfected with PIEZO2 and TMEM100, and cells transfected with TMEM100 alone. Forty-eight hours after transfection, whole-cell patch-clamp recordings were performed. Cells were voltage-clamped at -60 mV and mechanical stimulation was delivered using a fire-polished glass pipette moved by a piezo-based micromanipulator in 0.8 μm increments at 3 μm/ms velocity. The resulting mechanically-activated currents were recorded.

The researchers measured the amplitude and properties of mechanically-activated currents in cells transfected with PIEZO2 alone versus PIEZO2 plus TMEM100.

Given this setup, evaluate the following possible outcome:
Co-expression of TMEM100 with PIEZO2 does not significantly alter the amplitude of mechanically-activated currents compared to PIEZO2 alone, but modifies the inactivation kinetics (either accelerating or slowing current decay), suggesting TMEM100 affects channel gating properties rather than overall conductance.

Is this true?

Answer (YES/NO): NO